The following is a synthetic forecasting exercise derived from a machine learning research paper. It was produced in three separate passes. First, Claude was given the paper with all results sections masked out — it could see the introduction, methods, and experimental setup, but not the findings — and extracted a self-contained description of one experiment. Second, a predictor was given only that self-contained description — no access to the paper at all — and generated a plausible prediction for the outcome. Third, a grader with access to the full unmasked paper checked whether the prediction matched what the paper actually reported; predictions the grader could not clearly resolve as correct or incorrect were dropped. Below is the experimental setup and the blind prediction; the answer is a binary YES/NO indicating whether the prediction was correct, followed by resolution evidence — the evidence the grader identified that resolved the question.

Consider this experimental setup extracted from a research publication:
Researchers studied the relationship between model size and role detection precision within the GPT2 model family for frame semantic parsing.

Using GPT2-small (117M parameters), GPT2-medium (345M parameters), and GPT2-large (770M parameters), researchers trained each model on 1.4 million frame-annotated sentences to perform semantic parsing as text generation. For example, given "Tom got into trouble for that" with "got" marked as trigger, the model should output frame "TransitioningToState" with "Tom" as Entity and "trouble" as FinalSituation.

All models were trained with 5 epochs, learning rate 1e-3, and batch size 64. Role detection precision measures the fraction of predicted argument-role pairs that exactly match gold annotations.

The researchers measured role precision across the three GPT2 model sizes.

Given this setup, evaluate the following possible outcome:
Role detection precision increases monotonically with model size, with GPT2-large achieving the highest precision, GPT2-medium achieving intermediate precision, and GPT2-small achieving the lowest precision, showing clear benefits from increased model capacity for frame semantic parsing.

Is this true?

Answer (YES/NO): YES